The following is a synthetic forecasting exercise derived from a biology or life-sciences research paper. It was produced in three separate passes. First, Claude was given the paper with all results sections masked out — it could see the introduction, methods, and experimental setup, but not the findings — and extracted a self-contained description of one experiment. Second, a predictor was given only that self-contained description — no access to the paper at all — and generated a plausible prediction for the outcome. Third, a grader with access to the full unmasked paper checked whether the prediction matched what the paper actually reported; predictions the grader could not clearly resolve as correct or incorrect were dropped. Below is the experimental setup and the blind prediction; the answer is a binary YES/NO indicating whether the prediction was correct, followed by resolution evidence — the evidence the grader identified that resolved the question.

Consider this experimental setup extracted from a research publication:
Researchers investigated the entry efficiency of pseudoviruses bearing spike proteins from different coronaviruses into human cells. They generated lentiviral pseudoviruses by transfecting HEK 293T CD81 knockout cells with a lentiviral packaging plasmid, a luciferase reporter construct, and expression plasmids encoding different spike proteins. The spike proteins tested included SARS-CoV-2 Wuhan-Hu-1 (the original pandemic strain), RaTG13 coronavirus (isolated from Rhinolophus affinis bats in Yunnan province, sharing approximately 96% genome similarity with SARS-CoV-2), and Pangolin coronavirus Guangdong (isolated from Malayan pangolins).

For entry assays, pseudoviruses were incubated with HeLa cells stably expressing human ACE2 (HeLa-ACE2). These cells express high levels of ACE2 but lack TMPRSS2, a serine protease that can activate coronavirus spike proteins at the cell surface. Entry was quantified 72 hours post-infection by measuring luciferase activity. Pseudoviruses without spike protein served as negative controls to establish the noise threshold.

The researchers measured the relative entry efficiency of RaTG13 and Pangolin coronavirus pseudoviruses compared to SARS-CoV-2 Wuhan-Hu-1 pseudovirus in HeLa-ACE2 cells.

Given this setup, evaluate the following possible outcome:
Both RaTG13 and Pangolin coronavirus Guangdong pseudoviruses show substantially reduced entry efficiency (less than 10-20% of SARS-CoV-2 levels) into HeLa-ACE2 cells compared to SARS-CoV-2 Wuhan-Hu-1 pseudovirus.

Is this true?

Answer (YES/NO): NO